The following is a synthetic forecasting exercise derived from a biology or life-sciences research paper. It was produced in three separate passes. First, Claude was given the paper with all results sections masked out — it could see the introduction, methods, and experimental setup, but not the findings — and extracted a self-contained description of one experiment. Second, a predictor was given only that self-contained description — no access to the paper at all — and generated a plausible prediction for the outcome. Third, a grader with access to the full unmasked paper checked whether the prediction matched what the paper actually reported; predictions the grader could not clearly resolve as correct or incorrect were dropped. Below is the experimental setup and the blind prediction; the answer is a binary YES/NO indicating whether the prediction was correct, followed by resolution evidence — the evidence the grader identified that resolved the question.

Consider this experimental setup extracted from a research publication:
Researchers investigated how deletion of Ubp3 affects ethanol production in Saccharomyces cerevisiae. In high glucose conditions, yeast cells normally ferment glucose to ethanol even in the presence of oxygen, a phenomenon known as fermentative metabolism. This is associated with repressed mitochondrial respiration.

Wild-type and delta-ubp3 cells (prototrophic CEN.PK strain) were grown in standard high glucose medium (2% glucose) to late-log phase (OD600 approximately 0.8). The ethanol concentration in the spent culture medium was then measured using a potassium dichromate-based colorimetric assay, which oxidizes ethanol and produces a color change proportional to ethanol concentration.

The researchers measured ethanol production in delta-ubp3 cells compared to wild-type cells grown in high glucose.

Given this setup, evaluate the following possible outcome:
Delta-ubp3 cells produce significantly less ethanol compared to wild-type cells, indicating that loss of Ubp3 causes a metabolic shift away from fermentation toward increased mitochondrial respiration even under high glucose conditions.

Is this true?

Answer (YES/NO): YES